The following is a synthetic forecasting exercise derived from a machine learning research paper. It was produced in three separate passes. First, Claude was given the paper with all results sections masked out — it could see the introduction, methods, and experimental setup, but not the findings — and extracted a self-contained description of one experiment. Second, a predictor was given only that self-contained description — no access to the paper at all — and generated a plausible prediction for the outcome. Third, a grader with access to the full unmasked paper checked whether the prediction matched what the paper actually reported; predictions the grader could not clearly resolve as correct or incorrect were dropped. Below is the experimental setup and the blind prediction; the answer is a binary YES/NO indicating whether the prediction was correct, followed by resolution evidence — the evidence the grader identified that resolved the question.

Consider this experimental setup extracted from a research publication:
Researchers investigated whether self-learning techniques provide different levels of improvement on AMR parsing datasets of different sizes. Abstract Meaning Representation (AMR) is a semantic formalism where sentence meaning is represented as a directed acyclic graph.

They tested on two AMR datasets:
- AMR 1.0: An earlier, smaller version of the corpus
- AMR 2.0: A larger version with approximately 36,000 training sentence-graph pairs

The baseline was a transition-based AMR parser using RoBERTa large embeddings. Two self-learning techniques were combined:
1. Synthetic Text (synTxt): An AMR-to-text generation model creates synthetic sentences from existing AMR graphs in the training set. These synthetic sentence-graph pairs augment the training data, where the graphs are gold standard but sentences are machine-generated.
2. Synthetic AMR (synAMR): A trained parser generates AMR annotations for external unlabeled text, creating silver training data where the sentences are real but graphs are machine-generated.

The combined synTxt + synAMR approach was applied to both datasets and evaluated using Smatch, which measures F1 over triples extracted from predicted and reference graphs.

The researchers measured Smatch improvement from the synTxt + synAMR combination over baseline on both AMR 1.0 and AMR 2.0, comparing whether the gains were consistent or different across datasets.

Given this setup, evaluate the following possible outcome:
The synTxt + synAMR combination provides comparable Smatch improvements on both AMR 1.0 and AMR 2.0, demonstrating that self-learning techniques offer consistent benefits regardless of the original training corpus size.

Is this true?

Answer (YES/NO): NO